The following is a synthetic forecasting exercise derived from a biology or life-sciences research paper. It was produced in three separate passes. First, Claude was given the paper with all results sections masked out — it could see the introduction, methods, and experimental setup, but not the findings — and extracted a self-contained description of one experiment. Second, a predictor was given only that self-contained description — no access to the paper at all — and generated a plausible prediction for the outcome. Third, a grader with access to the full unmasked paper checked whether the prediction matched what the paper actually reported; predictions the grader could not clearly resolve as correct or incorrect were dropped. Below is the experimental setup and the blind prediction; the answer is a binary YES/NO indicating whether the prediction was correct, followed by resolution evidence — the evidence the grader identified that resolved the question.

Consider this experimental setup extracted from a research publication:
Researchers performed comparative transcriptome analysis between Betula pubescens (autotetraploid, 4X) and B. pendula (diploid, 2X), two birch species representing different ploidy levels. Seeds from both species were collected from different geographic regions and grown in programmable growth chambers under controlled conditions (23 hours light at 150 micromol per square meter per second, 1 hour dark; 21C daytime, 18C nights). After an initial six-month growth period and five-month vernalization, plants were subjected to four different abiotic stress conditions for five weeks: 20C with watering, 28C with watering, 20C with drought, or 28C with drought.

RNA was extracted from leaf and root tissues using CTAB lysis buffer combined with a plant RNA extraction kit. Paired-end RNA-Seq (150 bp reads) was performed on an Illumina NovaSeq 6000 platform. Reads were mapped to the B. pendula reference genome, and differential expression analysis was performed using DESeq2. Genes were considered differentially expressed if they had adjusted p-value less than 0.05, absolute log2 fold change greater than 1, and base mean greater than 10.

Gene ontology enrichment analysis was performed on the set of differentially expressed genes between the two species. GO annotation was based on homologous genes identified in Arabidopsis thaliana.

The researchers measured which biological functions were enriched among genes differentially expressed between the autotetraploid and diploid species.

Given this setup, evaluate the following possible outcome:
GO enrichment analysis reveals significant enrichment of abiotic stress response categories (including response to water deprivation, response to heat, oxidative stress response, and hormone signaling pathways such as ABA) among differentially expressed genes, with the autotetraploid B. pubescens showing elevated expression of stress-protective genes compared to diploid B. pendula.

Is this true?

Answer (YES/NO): NO